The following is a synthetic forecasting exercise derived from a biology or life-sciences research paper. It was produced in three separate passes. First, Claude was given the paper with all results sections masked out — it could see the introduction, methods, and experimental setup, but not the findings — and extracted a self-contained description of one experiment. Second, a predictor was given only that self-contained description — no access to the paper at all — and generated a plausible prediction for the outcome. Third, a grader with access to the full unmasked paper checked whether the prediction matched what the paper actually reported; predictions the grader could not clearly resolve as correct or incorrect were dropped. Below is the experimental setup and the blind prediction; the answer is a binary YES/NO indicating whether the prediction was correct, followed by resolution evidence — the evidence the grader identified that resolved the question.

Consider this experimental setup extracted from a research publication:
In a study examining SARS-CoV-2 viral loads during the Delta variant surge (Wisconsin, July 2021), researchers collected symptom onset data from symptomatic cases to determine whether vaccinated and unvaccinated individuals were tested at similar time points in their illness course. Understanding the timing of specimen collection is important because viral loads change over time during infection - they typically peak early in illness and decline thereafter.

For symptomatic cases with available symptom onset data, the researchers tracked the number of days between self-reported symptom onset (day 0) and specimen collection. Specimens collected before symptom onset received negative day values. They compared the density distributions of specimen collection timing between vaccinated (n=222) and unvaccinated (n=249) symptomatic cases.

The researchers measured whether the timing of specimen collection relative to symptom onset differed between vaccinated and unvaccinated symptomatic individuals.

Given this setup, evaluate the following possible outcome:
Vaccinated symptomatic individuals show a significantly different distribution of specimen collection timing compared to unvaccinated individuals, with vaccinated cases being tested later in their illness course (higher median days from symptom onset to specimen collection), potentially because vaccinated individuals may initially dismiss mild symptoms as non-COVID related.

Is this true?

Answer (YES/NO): NO